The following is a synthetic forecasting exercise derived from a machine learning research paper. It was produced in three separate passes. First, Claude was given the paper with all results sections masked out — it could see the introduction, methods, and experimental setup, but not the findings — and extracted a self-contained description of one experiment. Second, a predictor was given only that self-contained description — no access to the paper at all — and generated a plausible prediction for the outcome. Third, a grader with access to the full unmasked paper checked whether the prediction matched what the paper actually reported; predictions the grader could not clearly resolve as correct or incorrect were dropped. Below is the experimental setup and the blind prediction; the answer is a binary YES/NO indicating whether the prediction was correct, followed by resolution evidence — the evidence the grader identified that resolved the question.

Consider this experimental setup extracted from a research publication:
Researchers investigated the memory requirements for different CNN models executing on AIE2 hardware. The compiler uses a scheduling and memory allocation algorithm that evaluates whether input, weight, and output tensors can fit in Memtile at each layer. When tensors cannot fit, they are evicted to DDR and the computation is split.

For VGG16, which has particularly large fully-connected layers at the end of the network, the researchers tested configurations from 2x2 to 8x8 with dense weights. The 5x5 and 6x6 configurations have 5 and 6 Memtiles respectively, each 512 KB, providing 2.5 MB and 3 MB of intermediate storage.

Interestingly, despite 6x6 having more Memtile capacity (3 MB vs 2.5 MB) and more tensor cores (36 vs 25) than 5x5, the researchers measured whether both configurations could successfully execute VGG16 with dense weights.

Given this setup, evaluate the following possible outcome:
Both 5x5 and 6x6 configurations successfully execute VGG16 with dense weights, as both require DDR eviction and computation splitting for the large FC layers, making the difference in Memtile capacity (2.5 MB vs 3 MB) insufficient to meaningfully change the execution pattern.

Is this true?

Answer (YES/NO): NO